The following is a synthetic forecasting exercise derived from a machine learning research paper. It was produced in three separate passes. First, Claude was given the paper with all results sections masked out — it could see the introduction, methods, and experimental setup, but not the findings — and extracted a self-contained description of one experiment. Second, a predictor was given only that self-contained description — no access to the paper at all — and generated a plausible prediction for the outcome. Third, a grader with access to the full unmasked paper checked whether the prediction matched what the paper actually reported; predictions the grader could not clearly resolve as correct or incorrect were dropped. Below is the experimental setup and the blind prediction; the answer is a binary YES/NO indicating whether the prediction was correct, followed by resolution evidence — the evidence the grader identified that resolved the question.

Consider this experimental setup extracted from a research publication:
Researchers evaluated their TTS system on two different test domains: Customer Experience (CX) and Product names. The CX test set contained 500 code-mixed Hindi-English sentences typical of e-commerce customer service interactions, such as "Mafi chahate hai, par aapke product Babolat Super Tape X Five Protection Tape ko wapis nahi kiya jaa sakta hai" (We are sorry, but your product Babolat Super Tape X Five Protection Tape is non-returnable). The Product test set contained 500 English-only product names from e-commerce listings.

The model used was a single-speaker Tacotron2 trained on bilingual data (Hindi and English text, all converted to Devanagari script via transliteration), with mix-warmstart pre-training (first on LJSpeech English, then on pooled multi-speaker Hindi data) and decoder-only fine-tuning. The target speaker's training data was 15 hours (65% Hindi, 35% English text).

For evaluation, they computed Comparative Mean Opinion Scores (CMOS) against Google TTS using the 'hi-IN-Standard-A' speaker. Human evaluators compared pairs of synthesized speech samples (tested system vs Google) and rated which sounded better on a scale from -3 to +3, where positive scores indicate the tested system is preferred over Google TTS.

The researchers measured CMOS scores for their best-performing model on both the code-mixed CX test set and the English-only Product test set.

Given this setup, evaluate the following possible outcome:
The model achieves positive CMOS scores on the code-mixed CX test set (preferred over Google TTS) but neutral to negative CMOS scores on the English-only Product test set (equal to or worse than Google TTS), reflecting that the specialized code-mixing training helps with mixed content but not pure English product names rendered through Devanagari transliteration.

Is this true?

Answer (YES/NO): NO